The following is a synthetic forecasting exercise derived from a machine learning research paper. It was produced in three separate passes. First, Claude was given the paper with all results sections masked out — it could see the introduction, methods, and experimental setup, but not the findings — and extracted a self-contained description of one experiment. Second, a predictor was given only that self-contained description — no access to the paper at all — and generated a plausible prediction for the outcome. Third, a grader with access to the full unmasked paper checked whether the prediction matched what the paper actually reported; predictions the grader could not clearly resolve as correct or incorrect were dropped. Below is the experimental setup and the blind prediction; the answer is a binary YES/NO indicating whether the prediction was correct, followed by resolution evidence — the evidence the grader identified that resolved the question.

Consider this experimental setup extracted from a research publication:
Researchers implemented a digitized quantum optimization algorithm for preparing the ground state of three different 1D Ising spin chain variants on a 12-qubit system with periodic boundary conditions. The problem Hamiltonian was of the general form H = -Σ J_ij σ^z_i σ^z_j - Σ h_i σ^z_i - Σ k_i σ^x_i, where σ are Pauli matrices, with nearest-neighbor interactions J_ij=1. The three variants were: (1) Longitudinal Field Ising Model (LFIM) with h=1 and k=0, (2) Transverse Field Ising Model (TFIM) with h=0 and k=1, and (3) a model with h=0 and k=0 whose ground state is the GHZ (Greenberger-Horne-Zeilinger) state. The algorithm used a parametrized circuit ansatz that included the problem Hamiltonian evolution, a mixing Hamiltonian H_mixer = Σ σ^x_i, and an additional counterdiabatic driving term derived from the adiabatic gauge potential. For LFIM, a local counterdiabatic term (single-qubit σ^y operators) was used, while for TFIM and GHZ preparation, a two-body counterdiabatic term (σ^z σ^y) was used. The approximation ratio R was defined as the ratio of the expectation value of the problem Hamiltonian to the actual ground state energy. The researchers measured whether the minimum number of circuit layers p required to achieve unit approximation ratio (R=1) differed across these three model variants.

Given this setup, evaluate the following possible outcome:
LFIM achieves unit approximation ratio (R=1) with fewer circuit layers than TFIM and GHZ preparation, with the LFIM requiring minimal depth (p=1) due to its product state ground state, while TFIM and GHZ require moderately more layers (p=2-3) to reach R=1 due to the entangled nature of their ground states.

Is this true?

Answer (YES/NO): NO